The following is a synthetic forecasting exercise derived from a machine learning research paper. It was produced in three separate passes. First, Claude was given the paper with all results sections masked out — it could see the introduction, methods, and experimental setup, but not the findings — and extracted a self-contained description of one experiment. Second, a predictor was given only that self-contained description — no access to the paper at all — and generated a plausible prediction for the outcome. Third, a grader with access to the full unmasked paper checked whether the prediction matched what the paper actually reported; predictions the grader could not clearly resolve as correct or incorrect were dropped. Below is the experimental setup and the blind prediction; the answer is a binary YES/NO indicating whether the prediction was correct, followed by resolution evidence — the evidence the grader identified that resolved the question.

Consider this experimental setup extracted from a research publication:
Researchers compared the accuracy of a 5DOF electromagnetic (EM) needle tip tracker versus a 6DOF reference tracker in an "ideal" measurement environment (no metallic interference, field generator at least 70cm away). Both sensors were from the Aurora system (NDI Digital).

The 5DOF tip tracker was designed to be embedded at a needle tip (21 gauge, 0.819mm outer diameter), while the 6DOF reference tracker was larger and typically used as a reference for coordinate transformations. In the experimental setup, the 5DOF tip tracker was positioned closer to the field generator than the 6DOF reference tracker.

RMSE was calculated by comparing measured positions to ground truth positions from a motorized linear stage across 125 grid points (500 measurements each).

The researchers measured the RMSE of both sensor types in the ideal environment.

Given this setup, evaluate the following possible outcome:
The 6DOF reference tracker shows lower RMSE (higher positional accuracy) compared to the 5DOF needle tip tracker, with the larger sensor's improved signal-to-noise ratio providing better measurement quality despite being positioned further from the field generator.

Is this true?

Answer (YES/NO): YES